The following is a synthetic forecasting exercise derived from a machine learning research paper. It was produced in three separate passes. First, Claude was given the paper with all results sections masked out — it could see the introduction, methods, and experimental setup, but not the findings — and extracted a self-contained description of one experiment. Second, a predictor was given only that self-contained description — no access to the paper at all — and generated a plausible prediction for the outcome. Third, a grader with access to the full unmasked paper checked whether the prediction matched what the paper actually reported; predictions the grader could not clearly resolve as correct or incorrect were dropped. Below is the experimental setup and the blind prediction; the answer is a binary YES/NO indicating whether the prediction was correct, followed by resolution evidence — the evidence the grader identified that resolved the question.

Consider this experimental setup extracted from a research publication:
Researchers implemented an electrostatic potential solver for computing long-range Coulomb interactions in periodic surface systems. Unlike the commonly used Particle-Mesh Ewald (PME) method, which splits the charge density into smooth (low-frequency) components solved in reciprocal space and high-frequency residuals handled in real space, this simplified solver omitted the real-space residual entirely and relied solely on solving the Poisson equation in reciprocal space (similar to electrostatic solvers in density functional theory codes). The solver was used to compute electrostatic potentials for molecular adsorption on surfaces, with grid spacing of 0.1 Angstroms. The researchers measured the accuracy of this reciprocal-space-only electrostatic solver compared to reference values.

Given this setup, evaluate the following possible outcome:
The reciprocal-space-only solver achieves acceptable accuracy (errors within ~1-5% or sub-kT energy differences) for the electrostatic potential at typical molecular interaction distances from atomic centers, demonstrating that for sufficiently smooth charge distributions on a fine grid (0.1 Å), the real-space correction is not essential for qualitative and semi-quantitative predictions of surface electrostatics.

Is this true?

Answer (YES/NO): YES